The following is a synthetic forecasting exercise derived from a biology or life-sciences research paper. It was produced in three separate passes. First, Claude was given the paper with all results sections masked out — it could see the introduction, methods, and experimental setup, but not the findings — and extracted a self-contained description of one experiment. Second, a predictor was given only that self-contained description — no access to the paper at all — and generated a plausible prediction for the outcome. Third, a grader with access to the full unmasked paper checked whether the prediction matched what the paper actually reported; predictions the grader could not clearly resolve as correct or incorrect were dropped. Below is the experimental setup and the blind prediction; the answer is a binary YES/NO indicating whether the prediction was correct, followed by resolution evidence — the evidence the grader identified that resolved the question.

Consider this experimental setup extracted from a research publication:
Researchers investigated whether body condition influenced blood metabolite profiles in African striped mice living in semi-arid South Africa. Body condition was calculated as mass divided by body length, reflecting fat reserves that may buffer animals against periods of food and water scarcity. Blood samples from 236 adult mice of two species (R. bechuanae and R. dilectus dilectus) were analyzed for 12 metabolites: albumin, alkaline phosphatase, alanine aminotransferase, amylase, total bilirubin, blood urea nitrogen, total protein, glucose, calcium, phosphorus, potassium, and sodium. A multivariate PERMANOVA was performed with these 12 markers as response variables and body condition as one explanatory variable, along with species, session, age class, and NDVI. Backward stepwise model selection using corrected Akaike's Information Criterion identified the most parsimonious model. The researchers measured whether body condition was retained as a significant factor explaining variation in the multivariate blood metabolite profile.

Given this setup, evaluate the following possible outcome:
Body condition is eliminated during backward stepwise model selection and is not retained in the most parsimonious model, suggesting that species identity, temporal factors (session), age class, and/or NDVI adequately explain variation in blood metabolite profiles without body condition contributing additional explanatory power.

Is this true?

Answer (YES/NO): NO